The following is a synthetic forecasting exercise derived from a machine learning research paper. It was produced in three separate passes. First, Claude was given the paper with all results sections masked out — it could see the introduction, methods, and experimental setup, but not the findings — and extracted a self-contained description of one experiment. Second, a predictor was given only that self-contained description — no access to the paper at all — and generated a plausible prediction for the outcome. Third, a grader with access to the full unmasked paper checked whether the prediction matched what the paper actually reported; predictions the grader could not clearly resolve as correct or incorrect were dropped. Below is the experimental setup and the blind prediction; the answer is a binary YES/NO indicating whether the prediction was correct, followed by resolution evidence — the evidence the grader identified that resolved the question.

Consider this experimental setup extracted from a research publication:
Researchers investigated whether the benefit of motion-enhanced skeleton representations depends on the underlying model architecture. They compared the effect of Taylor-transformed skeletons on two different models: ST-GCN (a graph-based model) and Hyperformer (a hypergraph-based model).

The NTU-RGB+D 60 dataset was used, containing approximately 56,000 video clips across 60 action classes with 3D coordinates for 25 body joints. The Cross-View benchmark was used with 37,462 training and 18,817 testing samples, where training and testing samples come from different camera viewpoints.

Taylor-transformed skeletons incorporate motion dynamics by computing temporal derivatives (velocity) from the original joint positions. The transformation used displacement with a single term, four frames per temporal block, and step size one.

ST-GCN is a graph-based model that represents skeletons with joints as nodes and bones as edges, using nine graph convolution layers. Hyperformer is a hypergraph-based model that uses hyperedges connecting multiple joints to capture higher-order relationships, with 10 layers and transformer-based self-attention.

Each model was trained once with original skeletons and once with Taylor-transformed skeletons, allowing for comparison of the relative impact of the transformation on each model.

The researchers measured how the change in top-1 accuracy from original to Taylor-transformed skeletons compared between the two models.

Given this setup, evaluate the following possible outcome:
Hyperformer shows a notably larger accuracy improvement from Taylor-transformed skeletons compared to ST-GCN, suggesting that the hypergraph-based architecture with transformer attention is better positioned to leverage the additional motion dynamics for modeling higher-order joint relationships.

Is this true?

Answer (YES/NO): NO